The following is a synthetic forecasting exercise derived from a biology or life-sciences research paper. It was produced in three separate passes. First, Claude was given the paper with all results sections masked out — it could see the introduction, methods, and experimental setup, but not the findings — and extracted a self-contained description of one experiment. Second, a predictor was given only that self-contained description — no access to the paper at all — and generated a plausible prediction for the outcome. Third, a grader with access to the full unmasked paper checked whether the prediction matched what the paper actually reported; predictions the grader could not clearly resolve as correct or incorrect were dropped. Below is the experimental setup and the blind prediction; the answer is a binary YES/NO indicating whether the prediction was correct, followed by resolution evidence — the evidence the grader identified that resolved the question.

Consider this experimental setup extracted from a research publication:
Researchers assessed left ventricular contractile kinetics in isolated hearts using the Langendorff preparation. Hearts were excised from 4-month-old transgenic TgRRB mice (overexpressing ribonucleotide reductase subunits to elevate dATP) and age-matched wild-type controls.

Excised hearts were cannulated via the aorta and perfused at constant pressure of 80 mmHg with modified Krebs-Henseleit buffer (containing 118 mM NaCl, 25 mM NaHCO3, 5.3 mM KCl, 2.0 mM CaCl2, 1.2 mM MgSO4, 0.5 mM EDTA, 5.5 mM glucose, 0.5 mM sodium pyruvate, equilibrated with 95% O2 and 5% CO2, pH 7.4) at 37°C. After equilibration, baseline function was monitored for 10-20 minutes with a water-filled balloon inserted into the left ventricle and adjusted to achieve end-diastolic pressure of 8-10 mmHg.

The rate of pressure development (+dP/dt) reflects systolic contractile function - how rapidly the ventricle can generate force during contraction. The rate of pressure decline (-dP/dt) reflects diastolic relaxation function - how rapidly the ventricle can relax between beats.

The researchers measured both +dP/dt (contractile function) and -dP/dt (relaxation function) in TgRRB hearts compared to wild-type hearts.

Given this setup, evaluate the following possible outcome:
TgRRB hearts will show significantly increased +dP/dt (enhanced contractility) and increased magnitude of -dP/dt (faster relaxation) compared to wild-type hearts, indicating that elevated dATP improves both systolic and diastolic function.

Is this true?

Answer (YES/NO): YES